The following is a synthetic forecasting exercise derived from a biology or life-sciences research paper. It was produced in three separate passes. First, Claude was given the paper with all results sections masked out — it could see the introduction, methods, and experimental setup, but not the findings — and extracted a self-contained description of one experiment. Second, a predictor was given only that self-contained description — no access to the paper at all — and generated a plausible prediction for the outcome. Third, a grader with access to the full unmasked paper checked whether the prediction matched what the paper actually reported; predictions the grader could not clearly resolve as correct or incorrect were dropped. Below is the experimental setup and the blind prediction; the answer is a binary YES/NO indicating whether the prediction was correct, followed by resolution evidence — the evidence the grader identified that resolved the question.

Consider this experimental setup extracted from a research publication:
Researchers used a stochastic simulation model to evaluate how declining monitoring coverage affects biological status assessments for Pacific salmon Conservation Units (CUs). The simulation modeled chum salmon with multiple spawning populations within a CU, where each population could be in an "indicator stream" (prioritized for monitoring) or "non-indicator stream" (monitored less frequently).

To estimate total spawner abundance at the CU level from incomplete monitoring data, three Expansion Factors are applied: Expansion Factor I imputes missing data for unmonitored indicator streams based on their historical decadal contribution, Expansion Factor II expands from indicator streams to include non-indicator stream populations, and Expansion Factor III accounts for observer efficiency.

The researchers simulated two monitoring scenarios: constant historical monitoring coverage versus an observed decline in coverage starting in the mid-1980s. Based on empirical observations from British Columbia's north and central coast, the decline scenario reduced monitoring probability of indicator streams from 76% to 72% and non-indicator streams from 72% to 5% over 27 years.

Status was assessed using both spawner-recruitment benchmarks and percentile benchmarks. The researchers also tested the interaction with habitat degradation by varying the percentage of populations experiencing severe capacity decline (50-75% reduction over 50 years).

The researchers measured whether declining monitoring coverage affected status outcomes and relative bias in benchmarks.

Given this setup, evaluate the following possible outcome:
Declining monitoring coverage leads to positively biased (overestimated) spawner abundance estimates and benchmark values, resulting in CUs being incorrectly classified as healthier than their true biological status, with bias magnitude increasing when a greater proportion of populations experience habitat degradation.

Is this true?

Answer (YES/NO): NO